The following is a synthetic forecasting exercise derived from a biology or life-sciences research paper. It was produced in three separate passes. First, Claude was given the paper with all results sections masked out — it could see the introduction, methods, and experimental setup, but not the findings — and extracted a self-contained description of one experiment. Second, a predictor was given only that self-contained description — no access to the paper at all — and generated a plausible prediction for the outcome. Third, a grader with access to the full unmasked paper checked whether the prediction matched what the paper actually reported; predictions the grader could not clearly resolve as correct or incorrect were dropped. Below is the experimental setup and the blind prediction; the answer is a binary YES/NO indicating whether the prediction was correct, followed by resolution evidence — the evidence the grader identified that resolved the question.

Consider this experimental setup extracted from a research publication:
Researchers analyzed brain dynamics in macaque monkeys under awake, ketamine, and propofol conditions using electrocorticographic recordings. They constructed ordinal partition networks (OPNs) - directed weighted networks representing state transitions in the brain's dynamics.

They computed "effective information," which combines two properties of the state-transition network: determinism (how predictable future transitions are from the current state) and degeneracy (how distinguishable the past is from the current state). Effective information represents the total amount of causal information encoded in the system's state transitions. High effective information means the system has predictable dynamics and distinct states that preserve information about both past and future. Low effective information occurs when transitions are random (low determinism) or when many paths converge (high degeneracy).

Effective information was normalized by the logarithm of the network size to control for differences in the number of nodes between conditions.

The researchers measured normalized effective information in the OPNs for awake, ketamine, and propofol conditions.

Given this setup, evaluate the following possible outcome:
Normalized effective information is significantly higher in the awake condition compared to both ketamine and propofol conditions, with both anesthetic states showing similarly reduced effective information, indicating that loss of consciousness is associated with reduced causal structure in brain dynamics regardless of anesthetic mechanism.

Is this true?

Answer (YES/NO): YES